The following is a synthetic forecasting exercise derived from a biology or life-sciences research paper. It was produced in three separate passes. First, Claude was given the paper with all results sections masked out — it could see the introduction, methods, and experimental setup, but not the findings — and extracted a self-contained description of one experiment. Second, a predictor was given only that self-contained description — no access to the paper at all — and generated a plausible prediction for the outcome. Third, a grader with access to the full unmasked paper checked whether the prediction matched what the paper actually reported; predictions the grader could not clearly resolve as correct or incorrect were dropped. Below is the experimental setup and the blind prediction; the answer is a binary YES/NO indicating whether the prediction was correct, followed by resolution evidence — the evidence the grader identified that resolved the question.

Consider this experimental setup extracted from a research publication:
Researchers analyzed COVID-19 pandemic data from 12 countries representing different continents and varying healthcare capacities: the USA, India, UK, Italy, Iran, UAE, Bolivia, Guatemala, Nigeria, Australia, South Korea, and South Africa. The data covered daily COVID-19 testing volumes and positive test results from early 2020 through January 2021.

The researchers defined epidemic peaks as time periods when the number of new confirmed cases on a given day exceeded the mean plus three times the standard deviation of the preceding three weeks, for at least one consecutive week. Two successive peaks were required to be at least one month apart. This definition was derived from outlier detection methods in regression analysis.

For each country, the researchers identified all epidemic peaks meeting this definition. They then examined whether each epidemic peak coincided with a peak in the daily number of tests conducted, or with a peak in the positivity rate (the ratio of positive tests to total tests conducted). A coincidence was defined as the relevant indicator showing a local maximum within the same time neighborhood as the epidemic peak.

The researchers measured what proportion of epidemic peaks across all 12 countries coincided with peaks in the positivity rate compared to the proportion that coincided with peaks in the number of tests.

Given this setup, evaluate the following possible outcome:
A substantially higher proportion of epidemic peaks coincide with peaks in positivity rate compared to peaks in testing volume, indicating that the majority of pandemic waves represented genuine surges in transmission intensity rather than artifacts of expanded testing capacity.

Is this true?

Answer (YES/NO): YES